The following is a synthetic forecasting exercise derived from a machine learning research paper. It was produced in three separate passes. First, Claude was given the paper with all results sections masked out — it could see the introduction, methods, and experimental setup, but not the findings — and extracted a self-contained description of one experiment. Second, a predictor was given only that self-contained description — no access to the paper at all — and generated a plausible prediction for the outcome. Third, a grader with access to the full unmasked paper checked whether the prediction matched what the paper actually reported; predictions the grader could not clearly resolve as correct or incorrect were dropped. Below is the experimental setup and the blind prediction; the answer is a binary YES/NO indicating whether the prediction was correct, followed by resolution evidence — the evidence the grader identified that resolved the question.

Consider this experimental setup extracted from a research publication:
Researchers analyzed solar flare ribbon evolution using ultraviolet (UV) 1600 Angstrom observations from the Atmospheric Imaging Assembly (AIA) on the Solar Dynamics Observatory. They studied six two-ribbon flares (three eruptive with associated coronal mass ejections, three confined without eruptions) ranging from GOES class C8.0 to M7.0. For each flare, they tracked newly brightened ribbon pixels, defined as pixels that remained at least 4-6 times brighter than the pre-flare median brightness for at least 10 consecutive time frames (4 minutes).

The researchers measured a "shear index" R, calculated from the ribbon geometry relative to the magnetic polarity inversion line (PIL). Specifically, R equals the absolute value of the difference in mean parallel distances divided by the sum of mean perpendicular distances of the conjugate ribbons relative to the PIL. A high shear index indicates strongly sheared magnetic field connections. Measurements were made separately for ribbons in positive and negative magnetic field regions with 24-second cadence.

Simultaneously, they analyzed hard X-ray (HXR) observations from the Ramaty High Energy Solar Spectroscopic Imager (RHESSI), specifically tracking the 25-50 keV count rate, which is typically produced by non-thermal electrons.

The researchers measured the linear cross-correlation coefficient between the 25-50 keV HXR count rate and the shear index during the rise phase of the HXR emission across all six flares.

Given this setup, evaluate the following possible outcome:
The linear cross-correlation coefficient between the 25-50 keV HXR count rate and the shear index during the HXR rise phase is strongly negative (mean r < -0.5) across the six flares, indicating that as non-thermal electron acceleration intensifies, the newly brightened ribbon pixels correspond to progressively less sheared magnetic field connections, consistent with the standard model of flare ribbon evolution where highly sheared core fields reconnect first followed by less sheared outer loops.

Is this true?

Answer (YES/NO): YES